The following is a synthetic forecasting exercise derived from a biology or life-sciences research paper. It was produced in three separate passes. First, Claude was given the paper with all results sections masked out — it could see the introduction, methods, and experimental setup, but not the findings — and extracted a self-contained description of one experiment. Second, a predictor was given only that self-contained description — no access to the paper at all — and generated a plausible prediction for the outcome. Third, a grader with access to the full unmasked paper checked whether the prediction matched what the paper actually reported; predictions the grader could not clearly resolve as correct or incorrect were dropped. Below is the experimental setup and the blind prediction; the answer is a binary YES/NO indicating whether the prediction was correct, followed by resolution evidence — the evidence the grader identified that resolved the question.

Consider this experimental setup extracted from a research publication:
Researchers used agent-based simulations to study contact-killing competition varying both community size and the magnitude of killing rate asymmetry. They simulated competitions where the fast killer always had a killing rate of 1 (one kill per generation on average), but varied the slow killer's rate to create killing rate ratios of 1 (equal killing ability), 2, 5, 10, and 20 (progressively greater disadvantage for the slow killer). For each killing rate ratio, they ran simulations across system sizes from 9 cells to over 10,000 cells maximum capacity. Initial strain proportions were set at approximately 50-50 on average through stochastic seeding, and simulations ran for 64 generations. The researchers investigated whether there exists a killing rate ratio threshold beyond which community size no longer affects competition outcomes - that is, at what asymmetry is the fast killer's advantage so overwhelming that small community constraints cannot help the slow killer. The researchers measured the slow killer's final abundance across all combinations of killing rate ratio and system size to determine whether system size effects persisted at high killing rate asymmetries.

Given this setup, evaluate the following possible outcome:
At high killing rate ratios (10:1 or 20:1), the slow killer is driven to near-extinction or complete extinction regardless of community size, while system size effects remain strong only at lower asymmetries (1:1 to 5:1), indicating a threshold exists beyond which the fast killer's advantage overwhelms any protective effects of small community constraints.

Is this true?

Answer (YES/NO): NO